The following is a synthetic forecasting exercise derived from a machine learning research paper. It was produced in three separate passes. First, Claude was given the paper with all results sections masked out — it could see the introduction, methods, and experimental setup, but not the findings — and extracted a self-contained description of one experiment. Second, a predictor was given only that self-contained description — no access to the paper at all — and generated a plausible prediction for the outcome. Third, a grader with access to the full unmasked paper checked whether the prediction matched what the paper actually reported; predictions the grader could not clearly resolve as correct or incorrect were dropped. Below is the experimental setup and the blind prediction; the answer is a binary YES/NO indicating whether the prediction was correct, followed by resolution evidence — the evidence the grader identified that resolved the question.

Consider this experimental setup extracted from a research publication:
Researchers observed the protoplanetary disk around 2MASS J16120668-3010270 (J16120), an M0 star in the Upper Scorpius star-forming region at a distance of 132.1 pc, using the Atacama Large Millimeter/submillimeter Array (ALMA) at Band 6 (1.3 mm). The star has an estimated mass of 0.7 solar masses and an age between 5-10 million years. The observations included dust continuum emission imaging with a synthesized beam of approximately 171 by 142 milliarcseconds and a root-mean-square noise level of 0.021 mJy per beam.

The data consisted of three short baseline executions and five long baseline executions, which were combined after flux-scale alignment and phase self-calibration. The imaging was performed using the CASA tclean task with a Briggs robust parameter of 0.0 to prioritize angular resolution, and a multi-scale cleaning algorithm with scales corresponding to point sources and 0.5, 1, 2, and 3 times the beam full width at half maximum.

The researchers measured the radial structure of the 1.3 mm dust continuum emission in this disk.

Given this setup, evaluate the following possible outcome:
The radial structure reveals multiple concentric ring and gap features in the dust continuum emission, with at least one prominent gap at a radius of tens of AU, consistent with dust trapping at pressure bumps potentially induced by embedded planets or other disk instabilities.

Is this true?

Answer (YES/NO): NO